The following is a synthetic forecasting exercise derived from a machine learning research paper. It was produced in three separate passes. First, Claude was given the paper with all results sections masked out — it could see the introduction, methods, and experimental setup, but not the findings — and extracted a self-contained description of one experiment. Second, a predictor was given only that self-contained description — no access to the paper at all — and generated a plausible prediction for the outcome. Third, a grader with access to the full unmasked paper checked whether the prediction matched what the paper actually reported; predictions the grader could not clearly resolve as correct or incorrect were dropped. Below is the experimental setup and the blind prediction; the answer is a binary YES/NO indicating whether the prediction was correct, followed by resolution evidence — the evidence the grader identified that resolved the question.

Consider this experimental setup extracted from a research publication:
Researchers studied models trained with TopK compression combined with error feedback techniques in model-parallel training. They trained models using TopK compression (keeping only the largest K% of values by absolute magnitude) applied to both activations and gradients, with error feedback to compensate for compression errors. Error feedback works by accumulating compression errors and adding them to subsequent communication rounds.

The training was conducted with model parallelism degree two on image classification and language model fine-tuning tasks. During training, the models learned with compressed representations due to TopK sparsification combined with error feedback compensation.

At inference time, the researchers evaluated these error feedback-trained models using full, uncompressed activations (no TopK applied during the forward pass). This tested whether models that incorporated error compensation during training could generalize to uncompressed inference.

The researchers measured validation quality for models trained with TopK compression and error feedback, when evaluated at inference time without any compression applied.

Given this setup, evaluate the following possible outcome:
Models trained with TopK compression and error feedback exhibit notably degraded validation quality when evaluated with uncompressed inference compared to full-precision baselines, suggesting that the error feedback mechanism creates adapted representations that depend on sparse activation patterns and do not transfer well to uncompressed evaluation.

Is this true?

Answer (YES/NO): NO